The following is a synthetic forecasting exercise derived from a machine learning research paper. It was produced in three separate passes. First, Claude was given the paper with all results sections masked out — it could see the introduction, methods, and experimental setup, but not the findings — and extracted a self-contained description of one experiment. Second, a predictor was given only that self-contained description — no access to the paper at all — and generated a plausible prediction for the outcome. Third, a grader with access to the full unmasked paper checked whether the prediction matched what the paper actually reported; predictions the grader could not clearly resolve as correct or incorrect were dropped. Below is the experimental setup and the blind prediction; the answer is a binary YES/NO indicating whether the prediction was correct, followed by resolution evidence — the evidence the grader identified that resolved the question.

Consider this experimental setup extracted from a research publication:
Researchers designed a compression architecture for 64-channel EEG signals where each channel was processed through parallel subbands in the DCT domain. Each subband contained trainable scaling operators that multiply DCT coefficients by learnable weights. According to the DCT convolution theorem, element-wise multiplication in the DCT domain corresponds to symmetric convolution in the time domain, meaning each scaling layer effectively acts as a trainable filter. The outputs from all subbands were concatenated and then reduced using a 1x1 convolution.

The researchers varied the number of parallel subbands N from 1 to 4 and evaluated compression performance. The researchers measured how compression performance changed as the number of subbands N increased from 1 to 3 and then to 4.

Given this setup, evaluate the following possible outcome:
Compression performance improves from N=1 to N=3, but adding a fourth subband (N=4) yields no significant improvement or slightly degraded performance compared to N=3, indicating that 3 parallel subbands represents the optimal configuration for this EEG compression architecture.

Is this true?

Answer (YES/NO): YES